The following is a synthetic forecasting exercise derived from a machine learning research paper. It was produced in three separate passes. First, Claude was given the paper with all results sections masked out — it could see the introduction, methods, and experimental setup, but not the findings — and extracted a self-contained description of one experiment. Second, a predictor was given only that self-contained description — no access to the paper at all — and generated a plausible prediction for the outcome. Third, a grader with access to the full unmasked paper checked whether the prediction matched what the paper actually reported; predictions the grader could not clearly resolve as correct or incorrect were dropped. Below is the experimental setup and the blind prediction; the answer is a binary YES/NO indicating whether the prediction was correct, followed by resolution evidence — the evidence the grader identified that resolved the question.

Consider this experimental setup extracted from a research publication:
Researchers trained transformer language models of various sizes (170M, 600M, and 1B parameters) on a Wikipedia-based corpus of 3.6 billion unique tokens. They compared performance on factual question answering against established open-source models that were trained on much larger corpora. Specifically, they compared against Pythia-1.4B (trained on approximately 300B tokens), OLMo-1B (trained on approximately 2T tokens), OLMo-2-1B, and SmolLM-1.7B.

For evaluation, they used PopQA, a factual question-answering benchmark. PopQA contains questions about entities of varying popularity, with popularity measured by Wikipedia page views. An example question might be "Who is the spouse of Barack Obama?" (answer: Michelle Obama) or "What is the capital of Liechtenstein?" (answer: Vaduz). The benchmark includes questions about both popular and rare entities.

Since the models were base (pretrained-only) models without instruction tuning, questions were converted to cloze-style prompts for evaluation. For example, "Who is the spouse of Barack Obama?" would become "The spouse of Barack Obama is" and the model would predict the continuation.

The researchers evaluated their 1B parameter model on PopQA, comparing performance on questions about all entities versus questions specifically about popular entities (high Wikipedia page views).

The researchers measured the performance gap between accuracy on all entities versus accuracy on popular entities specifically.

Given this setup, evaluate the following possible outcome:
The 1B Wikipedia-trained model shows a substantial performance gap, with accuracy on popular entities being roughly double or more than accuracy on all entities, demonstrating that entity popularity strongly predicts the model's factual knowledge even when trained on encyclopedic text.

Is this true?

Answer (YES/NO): YES